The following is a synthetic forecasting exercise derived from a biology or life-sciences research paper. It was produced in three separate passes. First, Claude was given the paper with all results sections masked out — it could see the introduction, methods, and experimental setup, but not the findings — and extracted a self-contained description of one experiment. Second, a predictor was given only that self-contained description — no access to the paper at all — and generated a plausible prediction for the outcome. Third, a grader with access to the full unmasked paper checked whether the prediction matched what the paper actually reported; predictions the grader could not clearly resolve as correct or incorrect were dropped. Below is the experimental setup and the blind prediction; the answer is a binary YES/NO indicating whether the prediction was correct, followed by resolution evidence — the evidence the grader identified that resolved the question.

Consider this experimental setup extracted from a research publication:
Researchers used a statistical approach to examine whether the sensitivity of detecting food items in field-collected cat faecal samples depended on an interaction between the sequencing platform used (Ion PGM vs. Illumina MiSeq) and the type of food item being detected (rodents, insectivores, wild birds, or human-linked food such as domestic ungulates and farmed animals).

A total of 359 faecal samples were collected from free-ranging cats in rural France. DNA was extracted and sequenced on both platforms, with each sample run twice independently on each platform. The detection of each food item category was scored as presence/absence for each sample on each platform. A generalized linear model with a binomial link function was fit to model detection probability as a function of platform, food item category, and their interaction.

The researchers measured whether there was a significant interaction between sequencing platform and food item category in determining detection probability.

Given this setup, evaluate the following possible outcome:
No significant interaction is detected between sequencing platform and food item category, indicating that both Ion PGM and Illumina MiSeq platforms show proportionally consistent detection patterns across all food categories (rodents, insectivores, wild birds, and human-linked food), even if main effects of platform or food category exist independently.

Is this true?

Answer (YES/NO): NO